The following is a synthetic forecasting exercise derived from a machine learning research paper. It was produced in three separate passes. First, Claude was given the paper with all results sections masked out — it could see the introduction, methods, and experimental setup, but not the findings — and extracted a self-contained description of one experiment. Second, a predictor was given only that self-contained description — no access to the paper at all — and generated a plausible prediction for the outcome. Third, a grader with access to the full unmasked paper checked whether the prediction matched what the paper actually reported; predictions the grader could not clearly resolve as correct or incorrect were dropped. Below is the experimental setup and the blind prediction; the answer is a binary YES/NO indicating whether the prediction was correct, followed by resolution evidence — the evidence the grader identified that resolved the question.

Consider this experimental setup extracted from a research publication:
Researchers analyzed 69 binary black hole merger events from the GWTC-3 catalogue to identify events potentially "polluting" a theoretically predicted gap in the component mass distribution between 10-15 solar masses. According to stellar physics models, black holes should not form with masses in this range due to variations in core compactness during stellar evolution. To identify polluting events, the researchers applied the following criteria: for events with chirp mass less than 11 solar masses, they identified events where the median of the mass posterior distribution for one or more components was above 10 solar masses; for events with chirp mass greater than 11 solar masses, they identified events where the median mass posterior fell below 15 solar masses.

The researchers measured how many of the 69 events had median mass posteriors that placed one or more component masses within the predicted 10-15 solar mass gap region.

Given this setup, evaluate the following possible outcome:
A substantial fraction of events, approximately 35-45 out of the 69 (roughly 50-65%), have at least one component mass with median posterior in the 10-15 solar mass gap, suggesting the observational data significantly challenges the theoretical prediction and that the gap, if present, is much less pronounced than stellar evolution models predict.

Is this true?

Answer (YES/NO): NO